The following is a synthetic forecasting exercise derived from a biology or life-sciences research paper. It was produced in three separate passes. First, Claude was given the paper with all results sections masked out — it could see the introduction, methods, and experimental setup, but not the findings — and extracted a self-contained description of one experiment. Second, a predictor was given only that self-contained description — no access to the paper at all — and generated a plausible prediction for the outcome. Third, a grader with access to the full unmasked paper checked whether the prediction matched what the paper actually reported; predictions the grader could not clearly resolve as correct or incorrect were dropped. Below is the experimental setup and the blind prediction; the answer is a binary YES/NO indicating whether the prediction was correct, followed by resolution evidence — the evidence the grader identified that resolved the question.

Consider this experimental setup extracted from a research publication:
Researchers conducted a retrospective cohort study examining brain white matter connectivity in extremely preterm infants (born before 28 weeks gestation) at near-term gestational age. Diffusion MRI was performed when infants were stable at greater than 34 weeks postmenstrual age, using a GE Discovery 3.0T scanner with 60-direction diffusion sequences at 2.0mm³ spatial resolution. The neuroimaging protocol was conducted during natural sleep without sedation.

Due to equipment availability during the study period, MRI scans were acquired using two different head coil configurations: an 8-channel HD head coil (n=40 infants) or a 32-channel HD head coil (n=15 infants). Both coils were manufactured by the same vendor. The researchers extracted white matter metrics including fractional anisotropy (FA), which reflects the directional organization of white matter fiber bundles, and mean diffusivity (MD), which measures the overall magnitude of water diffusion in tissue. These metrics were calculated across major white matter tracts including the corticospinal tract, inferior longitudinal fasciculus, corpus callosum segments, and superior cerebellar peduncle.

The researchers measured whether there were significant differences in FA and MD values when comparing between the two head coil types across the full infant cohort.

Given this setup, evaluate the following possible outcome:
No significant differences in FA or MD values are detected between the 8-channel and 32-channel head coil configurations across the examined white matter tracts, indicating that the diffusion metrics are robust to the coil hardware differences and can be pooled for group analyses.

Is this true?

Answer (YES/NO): YES